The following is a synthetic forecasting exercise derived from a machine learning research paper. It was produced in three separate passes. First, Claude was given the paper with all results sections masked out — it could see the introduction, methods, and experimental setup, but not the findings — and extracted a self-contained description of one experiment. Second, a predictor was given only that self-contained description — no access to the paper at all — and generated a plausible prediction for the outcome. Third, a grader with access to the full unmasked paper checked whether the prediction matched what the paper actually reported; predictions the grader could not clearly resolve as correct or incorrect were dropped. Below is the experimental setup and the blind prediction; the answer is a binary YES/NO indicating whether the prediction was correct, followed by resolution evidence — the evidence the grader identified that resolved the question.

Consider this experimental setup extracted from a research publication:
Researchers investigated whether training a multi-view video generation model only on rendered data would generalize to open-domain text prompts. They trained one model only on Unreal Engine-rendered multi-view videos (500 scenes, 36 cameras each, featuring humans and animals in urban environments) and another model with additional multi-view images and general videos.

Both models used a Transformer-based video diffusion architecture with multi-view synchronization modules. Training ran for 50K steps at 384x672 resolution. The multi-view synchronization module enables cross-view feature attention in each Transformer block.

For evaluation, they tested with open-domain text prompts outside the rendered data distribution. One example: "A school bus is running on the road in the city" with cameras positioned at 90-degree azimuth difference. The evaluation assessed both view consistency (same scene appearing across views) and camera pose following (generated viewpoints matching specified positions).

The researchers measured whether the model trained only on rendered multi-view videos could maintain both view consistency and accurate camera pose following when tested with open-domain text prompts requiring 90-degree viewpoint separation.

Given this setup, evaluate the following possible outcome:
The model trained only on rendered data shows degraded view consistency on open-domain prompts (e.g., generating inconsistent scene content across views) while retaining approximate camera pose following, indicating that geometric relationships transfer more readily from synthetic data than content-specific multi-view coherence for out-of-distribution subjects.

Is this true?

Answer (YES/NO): NO